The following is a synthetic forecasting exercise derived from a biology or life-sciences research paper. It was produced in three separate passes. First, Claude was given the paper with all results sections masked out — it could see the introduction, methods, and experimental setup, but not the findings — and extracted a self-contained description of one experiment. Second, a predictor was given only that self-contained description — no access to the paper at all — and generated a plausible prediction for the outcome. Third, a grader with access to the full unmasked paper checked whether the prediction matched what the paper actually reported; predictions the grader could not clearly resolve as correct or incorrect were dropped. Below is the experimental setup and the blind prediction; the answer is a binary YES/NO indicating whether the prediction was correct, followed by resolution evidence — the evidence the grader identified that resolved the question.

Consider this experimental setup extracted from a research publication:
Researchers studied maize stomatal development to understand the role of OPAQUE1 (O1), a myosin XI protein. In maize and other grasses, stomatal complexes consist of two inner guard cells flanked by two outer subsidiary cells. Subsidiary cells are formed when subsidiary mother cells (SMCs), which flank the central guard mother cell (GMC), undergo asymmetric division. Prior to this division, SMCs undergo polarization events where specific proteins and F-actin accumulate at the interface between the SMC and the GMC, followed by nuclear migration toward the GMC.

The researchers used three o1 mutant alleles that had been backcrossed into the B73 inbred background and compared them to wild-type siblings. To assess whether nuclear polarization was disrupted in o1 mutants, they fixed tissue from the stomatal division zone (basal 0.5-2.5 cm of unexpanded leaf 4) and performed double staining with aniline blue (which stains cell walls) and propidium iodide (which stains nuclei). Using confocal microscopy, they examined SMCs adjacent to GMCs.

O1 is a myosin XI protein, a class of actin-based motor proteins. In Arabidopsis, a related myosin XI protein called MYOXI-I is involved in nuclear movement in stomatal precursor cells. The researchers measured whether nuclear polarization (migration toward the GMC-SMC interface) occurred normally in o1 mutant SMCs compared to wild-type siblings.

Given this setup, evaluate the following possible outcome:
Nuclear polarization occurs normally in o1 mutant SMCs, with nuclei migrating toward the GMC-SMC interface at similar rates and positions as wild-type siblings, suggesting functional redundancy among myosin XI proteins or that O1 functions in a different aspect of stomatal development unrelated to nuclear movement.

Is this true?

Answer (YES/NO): YES